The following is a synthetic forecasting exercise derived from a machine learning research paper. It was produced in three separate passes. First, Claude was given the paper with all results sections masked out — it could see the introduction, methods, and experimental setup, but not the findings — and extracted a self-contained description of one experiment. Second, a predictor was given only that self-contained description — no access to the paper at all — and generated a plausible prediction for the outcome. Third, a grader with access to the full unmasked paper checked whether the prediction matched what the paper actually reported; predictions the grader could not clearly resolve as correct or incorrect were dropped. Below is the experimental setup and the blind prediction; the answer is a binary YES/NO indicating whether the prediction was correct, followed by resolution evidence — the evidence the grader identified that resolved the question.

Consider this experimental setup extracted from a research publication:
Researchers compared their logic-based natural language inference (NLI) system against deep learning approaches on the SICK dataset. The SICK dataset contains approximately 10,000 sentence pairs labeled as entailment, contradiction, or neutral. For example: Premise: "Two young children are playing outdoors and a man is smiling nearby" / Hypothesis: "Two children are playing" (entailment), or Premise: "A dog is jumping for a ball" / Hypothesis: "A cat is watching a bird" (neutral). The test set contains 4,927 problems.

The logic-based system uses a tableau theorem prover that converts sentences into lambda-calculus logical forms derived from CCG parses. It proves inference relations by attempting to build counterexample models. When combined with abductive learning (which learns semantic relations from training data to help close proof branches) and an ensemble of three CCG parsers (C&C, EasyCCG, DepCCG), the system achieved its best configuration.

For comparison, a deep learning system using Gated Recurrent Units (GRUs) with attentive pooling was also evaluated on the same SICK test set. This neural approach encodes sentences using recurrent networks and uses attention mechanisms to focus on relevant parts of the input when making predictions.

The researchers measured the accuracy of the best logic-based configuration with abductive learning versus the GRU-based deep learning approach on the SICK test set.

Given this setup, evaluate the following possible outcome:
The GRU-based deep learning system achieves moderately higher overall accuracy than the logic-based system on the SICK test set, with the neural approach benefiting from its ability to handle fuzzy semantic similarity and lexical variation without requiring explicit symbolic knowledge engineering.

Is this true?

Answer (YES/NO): YES